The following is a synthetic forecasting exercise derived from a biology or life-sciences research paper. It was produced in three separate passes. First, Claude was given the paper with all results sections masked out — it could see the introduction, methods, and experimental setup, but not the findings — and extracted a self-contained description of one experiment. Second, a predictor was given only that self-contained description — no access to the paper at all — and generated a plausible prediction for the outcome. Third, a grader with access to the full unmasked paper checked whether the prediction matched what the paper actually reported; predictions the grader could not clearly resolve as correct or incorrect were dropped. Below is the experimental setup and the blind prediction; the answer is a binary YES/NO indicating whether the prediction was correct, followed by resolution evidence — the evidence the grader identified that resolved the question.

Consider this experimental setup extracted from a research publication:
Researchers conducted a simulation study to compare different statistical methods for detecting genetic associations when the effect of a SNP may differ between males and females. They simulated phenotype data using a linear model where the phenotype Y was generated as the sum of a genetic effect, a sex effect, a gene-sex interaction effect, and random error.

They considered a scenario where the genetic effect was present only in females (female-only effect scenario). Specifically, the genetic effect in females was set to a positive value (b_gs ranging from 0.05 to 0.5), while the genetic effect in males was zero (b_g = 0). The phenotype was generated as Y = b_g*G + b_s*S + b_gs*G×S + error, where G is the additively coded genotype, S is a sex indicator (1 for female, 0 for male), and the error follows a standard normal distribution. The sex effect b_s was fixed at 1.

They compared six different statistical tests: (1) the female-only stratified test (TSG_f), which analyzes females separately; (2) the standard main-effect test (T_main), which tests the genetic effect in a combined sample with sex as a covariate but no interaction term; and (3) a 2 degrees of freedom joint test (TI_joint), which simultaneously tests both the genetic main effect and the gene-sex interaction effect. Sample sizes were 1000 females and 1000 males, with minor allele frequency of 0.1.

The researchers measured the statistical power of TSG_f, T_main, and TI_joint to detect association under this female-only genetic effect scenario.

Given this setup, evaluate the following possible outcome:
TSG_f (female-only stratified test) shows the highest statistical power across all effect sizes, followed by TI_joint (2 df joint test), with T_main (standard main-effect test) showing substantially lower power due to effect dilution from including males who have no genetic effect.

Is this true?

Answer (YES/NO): YES